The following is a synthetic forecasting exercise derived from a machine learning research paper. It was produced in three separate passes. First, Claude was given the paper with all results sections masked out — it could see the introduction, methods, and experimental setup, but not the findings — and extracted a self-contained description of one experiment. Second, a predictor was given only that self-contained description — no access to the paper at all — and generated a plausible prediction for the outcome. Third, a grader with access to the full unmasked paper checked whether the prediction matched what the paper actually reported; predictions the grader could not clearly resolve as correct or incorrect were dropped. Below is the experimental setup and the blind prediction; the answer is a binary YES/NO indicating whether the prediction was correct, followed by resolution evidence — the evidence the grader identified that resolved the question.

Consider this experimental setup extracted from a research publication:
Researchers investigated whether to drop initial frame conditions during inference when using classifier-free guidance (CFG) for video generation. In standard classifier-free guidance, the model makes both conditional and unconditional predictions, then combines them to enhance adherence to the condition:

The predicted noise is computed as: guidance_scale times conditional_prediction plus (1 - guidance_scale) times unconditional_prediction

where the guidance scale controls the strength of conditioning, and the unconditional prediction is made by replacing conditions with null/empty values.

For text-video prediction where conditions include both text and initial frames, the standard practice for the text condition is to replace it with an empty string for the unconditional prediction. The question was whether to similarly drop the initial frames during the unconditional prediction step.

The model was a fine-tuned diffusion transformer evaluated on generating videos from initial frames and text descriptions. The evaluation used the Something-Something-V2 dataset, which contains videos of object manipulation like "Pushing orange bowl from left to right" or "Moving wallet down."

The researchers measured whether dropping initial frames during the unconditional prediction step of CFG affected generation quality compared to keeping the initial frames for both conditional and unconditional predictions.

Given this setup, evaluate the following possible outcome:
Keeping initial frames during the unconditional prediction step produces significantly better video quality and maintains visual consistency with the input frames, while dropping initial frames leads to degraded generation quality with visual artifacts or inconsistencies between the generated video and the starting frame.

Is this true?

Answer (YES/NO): YES